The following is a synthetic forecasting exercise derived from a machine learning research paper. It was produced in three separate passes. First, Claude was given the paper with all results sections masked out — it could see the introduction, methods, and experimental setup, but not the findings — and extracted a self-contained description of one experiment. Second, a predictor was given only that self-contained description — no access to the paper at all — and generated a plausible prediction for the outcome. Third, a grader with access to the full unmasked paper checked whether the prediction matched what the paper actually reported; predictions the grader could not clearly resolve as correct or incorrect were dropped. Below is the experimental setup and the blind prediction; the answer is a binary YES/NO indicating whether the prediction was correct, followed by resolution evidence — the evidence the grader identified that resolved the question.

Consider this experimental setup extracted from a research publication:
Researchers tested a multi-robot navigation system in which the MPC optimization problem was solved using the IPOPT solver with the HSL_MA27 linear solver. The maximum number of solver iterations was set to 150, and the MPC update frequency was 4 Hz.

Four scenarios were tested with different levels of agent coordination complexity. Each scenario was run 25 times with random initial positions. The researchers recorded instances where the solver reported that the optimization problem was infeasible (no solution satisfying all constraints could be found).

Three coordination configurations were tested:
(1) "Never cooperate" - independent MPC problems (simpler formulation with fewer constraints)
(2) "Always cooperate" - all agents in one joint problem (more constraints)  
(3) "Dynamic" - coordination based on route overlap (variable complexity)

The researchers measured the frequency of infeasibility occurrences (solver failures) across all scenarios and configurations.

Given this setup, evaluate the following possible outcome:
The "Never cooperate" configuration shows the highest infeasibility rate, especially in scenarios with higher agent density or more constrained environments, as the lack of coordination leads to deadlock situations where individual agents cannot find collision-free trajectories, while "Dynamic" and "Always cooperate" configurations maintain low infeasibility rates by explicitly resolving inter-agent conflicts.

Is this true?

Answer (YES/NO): NO